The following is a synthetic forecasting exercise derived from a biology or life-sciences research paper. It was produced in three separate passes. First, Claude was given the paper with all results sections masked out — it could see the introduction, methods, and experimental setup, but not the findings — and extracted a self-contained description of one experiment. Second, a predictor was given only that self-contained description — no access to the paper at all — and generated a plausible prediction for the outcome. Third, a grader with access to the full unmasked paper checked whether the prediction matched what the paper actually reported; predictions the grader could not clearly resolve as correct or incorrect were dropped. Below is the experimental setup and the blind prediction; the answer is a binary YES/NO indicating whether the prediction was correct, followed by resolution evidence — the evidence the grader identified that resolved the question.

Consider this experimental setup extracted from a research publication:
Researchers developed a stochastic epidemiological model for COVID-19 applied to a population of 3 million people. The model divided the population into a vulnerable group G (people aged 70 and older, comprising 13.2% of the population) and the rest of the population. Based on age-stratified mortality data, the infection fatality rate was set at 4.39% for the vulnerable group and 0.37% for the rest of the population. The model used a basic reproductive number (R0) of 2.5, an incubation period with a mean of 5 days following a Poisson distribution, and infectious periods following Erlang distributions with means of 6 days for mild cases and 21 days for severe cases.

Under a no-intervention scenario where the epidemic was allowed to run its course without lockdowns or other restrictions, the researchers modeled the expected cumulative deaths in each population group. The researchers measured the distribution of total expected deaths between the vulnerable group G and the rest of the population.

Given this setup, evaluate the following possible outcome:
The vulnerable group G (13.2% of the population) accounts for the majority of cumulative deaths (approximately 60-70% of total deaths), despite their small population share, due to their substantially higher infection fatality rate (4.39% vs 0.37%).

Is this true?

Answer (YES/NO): YES